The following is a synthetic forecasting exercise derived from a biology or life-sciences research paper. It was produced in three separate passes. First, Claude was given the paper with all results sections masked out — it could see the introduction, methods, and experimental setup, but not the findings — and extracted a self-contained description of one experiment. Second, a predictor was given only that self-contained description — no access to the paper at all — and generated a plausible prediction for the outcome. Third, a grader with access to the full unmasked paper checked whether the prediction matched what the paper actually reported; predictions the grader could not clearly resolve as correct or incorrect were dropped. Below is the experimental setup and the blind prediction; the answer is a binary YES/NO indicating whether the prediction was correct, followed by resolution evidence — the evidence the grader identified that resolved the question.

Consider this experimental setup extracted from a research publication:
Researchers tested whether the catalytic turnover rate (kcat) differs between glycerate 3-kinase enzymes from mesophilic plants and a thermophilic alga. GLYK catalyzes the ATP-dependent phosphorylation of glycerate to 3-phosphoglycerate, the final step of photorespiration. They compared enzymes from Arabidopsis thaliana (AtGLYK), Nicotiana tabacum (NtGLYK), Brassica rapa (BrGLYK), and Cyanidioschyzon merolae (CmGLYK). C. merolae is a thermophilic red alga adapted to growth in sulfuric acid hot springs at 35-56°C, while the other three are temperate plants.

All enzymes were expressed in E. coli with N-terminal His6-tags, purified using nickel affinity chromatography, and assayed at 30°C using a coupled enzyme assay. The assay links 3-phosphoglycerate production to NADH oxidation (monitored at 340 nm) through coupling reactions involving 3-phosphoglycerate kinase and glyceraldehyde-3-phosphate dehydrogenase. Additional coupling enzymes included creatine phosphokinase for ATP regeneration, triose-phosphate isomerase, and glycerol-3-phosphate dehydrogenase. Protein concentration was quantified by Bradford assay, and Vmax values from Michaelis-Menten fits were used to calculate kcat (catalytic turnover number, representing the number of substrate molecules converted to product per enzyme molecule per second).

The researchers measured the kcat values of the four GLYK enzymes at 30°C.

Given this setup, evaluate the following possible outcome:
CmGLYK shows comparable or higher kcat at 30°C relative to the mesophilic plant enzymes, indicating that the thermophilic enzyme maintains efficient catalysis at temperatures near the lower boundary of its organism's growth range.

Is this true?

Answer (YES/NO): NO